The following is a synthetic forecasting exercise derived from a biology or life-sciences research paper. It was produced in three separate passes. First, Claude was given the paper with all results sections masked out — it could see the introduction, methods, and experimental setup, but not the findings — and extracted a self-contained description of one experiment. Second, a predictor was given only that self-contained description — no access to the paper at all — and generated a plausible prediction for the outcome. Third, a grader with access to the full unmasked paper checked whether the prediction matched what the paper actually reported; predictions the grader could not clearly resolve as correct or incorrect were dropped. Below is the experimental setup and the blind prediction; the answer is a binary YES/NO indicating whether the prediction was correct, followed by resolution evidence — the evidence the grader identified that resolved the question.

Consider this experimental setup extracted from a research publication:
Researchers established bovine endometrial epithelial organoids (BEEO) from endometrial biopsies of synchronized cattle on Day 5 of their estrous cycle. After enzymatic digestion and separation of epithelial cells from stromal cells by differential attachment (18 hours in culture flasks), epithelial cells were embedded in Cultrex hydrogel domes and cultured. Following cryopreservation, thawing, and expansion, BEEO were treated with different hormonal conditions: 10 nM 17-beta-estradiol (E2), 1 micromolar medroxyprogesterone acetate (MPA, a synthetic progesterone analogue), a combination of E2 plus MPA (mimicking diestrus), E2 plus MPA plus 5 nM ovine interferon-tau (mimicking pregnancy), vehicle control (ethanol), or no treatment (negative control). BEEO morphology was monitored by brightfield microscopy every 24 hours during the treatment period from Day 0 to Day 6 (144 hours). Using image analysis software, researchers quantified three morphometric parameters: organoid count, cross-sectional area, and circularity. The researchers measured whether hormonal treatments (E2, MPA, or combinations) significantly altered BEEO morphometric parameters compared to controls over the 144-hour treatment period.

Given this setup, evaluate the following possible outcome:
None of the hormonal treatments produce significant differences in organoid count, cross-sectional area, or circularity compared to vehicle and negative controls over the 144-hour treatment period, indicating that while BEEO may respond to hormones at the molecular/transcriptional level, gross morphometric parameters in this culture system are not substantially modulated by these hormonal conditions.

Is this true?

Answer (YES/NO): YES